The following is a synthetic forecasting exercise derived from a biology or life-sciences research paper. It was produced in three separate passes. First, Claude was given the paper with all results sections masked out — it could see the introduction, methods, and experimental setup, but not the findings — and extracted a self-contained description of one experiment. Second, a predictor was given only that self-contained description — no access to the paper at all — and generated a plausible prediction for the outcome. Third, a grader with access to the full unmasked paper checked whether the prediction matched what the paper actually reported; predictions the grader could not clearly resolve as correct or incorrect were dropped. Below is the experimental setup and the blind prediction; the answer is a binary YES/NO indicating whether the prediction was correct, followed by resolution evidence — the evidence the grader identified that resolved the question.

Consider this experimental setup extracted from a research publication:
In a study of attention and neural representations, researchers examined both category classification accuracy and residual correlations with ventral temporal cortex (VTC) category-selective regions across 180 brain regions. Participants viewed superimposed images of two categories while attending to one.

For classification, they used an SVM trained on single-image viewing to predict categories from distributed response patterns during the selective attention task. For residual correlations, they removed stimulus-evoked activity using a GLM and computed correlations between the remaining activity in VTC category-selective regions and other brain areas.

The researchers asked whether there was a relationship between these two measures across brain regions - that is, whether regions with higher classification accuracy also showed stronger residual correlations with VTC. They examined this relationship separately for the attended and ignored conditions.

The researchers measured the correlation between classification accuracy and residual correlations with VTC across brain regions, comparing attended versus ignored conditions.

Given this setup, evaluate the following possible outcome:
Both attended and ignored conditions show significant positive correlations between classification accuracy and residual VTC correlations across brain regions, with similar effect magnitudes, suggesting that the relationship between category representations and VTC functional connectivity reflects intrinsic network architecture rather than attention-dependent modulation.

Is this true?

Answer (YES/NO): NO